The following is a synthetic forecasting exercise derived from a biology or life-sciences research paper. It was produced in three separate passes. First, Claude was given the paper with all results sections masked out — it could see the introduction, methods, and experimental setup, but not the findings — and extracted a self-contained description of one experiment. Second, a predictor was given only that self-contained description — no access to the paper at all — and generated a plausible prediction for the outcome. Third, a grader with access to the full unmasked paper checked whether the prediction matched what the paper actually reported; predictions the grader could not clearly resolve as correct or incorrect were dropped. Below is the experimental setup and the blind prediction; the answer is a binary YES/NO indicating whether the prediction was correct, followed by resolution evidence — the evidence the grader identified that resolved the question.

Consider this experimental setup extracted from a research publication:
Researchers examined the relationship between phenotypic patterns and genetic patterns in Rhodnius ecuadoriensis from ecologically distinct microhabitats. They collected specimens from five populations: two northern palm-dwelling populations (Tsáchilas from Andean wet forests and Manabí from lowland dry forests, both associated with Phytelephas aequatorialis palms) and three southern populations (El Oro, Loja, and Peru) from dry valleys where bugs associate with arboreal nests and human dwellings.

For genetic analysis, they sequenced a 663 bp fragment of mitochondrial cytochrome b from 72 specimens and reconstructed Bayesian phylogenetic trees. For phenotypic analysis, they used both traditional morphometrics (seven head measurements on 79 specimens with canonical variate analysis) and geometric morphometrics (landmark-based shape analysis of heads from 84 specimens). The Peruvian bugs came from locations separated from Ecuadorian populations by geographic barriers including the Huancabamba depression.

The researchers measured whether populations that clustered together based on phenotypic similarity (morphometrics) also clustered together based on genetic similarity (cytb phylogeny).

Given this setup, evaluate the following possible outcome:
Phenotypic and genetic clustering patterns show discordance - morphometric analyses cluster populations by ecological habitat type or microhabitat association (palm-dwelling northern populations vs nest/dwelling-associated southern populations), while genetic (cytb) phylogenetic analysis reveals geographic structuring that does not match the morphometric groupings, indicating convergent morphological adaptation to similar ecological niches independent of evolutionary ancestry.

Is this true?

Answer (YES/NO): YES